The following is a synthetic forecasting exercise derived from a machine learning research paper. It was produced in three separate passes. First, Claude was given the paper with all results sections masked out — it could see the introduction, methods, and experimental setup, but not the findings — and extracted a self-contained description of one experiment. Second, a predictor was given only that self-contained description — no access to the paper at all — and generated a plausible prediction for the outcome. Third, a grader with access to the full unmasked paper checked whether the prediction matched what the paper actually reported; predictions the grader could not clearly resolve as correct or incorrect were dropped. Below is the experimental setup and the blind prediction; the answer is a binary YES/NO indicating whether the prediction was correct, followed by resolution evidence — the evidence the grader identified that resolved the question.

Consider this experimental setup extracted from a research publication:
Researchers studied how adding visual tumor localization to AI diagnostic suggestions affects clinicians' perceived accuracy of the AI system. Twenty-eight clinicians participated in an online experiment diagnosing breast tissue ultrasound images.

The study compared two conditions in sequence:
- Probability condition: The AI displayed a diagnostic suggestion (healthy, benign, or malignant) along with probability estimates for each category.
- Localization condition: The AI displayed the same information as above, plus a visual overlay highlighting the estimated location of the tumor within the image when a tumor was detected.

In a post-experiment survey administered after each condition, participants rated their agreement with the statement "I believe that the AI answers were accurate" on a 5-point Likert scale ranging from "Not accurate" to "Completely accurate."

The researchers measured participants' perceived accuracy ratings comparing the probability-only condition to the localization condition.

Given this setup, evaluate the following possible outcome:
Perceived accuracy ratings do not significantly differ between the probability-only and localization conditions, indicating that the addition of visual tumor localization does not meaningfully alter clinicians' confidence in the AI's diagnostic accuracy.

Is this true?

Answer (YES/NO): NO